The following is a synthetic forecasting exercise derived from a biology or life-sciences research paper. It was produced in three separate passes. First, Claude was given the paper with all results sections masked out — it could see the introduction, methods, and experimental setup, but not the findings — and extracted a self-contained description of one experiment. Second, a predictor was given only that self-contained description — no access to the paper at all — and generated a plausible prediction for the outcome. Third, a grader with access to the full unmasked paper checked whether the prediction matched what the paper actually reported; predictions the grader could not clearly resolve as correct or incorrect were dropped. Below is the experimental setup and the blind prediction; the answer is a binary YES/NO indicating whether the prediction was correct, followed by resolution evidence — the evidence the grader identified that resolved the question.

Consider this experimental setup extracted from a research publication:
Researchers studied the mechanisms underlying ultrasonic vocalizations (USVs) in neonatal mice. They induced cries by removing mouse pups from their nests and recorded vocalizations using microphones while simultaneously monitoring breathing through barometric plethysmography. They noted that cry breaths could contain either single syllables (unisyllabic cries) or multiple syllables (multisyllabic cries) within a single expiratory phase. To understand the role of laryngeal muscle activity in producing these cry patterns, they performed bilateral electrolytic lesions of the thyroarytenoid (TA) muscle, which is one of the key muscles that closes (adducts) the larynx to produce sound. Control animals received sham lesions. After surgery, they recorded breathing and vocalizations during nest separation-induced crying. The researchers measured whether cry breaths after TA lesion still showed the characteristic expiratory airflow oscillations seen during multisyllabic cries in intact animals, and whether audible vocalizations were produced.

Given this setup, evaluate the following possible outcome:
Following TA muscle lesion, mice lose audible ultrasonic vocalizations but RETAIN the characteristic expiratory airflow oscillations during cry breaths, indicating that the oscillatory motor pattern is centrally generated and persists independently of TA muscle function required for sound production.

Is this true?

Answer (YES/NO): YES